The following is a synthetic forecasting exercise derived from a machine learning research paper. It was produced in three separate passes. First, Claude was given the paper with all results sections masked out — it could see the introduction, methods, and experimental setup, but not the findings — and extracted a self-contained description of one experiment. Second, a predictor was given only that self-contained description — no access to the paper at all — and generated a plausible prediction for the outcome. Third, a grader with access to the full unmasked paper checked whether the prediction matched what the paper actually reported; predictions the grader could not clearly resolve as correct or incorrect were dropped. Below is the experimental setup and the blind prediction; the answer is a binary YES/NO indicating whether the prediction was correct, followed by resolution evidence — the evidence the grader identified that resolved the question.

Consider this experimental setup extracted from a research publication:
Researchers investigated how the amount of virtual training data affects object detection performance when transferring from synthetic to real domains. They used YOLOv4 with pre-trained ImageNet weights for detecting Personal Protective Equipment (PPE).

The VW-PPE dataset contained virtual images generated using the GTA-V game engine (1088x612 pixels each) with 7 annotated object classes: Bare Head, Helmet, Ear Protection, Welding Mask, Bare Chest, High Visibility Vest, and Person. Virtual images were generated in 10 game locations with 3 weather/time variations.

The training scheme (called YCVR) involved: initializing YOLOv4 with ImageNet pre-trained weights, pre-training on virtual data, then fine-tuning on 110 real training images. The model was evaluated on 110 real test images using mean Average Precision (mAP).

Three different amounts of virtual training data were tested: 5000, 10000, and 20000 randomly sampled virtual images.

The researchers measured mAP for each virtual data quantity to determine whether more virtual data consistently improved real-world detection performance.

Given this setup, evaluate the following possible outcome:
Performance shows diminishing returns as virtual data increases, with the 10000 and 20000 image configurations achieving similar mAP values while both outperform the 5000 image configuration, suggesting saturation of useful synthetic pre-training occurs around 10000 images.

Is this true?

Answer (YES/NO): NO